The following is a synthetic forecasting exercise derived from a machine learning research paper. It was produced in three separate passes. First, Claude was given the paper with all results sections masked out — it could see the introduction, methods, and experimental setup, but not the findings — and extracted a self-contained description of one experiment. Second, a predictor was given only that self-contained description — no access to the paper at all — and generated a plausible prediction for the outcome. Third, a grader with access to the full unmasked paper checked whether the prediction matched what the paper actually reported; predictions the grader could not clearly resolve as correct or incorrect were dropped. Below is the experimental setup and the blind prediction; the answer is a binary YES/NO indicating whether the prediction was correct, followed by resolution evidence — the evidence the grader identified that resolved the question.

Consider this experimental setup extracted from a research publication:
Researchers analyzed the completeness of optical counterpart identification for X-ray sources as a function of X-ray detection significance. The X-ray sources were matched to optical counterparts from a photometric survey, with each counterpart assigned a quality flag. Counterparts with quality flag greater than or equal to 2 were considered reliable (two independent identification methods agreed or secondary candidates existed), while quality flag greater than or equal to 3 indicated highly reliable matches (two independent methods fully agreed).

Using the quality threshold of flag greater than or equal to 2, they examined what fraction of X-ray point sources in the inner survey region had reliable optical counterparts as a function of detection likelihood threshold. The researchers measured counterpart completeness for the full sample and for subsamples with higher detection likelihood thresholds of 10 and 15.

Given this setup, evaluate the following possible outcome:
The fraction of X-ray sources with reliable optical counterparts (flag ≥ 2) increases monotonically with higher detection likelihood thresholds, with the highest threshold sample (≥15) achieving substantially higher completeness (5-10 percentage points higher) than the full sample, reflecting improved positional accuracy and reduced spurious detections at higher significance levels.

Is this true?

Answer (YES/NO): YES